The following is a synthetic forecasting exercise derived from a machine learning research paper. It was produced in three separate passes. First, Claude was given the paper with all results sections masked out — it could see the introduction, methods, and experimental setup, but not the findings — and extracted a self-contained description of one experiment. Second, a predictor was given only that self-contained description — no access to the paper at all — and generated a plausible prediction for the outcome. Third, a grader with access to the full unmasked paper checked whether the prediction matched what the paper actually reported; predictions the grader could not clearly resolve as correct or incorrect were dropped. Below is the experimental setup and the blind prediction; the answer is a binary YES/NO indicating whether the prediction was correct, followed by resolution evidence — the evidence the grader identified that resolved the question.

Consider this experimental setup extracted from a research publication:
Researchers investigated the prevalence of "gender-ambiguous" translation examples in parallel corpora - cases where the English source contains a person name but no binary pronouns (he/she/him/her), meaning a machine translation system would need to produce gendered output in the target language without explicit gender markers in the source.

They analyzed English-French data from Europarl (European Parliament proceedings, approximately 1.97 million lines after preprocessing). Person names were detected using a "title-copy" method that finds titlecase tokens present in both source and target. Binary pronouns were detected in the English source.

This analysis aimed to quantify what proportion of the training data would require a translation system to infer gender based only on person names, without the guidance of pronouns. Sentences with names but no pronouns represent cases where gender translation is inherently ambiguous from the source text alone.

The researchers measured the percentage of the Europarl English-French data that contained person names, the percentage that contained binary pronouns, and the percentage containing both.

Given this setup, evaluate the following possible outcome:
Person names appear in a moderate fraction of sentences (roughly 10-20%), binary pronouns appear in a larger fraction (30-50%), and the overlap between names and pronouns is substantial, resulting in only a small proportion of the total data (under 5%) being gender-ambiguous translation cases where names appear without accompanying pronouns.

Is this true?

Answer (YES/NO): NO